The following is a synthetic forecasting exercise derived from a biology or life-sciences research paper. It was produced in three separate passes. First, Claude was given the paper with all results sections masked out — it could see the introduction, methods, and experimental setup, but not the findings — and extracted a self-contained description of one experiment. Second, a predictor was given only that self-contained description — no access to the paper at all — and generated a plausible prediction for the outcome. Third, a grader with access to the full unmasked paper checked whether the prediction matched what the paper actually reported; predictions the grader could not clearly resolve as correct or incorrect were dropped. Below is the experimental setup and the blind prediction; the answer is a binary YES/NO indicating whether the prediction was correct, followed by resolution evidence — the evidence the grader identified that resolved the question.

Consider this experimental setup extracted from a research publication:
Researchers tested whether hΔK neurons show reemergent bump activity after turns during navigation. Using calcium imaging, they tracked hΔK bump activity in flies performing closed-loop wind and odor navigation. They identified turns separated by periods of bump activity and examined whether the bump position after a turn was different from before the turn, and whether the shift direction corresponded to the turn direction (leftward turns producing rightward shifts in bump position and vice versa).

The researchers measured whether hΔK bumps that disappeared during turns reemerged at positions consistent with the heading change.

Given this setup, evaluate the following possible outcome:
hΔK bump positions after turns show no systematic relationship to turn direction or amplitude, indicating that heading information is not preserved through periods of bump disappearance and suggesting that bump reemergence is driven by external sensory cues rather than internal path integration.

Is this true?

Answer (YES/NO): NO